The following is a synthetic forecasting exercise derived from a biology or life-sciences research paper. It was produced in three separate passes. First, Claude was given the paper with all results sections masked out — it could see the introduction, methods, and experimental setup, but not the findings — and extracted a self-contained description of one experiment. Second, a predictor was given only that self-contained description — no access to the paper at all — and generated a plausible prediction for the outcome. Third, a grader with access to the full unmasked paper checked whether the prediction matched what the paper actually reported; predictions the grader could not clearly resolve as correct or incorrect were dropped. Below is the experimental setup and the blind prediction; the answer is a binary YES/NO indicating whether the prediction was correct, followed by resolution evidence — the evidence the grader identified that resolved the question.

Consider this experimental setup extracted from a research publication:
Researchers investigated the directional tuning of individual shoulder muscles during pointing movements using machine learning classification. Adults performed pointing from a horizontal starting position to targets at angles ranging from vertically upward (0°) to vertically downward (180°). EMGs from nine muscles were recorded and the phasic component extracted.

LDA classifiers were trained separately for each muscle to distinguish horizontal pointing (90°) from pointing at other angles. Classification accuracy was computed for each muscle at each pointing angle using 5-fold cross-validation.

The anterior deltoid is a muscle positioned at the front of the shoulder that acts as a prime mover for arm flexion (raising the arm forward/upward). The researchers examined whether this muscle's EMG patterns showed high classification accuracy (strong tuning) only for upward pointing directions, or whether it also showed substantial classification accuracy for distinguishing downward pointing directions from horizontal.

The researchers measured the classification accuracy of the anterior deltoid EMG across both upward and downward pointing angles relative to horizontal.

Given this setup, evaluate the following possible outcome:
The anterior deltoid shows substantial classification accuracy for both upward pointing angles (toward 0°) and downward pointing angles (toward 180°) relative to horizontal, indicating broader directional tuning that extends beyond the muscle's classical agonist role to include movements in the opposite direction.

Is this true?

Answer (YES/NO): YES